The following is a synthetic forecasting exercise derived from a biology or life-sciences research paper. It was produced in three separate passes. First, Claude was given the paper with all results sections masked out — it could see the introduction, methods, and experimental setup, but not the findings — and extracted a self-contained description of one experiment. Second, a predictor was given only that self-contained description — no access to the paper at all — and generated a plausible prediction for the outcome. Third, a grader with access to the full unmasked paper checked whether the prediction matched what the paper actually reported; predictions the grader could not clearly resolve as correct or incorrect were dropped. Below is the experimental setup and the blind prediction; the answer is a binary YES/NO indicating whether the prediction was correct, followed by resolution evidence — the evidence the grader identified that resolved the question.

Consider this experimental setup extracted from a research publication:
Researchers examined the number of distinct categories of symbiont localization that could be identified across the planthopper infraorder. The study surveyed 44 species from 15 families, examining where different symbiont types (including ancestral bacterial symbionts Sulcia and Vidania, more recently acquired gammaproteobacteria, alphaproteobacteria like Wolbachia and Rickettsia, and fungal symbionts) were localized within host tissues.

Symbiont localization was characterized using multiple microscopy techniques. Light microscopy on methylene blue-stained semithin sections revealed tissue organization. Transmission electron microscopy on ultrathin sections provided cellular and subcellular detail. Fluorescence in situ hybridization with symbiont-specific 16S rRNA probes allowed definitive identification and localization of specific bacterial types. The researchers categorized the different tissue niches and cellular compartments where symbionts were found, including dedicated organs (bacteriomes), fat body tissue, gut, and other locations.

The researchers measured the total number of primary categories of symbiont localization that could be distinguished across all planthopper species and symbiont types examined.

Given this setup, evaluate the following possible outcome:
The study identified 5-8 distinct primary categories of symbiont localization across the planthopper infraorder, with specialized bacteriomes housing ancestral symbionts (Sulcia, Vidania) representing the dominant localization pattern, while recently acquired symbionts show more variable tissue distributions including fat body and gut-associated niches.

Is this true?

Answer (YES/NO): YES